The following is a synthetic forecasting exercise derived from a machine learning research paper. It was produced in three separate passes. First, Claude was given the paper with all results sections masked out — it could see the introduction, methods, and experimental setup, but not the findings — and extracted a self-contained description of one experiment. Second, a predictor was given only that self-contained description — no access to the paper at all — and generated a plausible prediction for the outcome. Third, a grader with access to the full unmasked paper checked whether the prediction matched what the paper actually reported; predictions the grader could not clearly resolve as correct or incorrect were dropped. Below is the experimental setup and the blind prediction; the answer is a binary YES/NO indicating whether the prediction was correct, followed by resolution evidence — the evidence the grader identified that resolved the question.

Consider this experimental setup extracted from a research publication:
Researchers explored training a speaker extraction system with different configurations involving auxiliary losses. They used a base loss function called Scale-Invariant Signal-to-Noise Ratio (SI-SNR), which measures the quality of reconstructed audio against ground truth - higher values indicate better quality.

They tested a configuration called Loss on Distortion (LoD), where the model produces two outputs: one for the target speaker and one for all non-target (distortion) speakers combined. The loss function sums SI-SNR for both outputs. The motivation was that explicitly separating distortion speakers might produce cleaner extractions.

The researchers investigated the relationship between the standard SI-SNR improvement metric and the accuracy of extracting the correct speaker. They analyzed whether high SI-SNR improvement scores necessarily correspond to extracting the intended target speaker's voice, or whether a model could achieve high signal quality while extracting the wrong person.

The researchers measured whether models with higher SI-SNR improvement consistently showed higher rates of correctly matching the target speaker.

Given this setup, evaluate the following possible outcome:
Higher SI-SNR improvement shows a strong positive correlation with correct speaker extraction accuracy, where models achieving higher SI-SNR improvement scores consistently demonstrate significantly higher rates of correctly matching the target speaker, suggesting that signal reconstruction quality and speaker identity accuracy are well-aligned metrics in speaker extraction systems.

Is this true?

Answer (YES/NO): NO